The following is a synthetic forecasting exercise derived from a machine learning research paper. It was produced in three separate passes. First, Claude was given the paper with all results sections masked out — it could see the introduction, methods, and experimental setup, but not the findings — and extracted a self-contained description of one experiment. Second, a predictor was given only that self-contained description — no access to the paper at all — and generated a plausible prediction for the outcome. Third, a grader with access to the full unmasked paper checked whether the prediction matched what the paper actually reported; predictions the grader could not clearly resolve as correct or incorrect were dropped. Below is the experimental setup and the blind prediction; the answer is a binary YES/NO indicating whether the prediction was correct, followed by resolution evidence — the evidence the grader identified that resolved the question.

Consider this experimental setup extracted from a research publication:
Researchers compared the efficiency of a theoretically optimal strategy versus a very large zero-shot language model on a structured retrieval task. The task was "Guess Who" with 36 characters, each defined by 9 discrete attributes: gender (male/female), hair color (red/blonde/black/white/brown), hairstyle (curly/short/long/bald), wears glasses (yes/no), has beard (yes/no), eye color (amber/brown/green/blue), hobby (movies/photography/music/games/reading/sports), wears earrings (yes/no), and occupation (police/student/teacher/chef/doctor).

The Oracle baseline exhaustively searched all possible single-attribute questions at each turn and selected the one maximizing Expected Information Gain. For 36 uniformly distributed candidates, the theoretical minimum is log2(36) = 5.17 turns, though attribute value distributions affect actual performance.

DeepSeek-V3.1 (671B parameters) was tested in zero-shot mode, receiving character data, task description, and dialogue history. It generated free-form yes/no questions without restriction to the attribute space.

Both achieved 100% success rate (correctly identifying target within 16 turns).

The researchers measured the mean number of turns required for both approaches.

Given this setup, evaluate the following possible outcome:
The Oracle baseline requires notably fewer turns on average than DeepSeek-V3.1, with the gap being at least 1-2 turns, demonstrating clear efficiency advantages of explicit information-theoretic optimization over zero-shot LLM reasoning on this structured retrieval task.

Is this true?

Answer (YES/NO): NO